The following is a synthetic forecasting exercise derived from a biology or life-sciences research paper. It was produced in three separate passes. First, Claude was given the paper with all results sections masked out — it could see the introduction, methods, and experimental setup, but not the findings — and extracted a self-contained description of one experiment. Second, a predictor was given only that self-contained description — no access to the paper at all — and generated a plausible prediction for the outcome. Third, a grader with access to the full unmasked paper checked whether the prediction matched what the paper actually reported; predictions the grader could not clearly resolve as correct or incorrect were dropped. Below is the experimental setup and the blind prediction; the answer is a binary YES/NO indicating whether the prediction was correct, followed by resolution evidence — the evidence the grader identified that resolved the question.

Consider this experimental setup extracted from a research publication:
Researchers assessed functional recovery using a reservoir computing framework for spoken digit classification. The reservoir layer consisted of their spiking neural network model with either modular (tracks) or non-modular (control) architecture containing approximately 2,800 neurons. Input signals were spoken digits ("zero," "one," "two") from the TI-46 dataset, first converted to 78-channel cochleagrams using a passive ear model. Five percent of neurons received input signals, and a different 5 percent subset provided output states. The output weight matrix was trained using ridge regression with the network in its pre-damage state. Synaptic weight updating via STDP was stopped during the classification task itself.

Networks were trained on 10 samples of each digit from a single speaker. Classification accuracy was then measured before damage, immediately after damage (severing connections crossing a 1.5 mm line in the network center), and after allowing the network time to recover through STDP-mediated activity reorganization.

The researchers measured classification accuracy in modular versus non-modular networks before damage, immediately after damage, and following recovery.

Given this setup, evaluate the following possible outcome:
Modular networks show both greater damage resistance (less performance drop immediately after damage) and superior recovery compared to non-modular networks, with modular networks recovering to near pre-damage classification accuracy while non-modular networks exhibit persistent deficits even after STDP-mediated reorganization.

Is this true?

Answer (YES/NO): NO